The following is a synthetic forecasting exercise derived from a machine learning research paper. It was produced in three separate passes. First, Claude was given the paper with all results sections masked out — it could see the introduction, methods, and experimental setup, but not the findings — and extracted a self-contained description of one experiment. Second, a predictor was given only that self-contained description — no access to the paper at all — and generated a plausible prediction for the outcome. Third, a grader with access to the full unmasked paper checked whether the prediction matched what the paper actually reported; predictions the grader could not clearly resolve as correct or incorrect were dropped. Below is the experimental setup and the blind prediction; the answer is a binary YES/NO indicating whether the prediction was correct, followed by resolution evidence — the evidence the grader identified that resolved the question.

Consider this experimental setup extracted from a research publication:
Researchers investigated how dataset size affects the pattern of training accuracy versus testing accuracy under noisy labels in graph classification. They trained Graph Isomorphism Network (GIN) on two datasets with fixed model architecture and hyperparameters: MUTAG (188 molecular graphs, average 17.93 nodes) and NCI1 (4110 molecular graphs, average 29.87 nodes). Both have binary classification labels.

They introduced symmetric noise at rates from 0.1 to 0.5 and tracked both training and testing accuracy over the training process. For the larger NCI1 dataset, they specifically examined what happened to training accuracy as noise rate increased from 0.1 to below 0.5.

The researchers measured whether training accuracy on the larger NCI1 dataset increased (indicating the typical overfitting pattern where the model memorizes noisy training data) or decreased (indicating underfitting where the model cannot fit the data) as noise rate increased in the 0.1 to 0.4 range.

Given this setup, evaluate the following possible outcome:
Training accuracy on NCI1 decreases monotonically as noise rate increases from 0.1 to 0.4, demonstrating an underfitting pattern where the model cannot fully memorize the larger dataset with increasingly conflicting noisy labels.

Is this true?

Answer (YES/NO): YES